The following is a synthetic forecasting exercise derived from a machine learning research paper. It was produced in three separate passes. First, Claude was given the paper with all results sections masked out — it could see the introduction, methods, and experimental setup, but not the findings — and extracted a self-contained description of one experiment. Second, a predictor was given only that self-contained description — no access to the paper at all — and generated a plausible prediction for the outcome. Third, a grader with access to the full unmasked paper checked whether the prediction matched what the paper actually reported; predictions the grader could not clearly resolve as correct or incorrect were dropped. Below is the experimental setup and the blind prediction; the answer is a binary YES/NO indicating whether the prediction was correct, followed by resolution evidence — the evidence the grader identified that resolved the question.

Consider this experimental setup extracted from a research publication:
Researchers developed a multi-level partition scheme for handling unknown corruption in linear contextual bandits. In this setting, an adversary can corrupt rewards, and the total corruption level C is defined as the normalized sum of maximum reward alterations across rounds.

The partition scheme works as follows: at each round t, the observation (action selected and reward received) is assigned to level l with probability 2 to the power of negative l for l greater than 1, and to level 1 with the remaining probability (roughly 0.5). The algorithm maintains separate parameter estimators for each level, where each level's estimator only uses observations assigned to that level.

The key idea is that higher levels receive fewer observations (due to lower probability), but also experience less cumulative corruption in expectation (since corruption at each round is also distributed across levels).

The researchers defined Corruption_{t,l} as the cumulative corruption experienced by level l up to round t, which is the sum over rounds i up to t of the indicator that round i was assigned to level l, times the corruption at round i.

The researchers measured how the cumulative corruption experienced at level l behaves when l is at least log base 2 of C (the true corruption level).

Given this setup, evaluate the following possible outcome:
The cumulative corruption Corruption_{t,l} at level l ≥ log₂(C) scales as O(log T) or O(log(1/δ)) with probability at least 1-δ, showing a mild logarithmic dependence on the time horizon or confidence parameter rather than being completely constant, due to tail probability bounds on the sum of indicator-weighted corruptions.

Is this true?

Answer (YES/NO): YES